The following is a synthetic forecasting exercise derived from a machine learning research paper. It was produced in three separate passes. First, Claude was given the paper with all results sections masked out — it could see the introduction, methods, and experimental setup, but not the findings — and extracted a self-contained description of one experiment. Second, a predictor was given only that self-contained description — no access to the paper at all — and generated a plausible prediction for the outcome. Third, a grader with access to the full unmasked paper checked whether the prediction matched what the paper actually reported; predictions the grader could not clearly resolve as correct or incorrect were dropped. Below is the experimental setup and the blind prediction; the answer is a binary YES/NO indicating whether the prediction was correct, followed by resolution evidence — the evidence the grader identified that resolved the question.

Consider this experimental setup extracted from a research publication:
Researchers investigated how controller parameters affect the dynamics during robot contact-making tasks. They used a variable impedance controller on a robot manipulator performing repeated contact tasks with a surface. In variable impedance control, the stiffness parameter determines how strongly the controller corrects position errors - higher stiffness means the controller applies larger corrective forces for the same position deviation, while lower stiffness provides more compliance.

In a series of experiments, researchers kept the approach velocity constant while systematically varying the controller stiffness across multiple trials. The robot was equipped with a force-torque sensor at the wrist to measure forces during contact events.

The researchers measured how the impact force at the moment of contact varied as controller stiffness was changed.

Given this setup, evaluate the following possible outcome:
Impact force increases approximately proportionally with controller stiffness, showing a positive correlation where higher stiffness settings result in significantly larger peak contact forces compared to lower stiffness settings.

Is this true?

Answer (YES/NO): NO